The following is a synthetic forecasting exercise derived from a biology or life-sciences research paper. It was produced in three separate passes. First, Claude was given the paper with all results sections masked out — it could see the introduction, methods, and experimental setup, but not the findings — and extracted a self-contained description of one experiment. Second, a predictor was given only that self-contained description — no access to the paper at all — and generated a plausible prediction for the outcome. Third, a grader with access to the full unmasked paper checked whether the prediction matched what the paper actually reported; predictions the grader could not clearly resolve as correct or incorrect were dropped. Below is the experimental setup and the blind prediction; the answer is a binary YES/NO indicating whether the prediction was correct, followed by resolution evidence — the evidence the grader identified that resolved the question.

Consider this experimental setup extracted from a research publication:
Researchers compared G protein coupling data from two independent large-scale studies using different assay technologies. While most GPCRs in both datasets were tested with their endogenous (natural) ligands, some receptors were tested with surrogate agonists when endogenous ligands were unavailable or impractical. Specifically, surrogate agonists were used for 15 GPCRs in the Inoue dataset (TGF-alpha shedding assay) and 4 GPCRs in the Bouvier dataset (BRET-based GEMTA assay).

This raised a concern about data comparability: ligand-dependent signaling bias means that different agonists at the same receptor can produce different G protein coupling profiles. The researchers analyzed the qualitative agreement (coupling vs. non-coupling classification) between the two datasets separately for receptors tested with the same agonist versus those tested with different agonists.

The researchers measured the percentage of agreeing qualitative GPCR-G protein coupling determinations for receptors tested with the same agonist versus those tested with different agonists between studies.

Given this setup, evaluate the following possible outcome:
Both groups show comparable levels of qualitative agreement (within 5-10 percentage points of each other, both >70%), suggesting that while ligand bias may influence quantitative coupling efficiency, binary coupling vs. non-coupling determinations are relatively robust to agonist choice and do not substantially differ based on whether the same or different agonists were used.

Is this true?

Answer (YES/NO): YES